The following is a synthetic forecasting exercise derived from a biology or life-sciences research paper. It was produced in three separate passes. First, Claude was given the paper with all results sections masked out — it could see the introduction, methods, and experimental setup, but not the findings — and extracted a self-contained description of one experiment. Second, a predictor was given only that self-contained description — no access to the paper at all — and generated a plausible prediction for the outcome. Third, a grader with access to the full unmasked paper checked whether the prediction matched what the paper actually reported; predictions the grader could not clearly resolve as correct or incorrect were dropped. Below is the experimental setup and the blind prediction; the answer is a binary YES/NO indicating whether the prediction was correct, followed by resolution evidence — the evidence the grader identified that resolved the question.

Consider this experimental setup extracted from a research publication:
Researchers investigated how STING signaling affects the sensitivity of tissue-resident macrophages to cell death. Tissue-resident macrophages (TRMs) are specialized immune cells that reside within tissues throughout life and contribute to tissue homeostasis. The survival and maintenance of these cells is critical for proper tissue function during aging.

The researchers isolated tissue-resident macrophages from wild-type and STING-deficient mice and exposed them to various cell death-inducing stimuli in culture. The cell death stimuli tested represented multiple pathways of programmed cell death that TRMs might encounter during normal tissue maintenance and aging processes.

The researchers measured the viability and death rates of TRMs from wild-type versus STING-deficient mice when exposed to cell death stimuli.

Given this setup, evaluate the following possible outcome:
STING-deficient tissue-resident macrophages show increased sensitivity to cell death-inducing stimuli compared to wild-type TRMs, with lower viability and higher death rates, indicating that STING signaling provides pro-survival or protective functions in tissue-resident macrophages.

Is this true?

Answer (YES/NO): YES